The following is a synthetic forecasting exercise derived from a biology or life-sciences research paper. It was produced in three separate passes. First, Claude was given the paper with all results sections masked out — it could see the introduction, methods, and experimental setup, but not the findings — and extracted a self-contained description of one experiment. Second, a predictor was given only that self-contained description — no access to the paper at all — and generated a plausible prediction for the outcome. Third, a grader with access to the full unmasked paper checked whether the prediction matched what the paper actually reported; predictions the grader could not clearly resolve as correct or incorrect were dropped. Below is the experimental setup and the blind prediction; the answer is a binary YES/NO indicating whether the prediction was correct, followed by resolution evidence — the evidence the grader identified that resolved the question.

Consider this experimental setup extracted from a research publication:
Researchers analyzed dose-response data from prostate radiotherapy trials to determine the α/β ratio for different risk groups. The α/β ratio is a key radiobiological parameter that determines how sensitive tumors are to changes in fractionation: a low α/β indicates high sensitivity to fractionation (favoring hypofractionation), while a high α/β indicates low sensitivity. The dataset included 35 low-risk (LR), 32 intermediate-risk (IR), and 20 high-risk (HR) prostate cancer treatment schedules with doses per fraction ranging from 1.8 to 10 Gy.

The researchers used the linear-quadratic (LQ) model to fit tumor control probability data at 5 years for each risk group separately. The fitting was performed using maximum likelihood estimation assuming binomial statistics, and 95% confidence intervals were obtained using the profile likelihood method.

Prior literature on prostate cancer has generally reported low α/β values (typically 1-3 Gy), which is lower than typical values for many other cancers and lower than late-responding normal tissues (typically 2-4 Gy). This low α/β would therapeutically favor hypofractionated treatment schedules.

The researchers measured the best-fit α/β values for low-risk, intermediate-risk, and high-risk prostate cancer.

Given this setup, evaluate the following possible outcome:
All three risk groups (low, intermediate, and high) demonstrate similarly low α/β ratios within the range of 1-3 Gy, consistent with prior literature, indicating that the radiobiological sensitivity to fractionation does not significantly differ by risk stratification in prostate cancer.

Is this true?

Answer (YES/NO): NO